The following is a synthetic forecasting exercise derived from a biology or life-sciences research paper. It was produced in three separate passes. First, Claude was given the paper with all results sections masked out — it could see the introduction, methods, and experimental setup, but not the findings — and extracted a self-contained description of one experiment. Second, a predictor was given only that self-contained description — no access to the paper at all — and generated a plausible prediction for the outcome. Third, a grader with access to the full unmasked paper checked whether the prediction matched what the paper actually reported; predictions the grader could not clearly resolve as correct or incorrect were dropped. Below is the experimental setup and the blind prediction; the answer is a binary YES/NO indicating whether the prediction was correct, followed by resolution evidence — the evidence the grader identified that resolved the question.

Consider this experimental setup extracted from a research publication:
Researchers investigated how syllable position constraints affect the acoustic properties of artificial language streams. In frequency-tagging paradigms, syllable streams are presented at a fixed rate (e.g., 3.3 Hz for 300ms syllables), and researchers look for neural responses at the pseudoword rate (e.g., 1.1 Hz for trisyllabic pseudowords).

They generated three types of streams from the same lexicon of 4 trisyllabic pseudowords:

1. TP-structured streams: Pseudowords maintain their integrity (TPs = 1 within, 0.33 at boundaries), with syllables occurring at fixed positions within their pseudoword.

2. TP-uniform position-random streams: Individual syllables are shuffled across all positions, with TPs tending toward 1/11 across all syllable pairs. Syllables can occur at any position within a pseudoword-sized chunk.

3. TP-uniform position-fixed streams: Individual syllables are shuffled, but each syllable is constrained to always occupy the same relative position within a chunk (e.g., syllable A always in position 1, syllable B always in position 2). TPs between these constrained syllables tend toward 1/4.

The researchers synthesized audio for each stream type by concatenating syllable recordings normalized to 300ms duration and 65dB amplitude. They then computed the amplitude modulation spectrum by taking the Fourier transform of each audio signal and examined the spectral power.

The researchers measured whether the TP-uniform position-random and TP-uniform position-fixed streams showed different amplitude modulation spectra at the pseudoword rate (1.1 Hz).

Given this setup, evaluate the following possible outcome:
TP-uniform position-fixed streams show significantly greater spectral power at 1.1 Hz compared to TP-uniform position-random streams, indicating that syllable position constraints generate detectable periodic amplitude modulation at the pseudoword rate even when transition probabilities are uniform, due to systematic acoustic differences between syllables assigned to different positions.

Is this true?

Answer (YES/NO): YES